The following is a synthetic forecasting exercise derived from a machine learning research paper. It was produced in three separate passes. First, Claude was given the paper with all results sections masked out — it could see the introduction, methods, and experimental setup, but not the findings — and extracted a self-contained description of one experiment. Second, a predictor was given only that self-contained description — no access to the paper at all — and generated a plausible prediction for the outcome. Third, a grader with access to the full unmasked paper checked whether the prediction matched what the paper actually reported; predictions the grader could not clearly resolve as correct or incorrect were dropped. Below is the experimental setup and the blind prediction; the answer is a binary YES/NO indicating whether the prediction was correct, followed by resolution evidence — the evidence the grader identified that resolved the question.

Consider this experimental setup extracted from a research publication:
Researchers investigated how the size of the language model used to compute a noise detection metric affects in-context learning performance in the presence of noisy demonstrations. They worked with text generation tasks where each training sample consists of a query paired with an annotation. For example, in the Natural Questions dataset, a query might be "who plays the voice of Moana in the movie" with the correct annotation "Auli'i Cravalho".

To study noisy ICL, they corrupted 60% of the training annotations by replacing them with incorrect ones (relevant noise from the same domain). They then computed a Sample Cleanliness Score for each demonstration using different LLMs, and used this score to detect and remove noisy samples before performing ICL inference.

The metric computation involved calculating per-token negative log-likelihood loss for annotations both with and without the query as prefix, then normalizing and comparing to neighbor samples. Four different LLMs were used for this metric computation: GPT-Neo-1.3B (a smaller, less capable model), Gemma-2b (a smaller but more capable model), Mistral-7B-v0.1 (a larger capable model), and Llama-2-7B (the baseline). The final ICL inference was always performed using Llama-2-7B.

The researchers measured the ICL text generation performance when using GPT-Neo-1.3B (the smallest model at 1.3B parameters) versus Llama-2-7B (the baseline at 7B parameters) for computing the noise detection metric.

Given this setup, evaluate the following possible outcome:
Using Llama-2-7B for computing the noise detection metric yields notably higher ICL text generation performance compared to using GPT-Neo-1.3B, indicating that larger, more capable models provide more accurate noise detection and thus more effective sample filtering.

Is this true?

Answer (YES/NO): NO